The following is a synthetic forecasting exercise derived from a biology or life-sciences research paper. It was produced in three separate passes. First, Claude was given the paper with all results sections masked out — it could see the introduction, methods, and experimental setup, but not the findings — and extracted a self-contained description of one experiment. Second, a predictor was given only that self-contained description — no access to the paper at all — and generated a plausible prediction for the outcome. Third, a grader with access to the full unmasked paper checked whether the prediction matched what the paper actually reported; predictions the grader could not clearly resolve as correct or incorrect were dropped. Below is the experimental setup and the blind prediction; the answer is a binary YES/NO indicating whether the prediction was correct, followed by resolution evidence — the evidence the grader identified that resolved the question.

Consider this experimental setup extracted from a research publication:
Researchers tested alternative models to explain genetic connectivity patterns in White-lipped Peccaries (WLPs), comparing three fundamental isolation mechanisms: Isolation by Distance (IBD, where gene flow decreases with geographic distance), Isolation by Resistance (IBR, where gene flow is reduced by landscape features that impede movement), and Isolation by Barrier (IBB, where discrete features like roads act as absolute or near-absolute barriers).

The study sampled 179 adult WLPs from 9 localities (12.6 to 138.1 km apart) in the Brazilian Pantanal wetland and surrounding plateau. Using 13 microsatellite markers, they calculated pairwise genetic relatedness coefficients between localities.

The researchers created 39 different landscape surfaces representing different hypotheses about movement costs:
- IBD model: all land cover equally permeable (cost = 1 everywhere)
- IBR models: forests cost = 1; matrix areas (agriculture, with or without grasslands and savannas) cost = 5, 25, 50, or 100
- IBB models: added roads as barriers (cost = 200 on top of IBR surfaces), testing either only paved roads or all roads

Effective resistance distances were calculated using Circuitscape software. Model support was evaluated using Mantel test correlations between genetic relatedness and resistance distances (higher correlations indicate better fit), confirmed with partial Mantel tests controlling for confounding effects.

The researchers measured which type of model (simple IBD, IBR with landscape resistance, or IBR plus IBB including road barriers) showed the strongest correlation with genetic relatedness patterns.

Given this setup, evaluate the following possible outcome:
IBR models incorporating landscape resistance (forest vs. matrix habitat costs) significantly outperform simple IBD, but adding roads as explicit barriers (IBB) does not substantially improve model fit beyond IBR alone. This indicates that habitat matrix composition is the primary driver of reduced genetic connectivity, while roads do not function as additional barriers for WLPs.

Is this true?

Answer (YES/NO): NO